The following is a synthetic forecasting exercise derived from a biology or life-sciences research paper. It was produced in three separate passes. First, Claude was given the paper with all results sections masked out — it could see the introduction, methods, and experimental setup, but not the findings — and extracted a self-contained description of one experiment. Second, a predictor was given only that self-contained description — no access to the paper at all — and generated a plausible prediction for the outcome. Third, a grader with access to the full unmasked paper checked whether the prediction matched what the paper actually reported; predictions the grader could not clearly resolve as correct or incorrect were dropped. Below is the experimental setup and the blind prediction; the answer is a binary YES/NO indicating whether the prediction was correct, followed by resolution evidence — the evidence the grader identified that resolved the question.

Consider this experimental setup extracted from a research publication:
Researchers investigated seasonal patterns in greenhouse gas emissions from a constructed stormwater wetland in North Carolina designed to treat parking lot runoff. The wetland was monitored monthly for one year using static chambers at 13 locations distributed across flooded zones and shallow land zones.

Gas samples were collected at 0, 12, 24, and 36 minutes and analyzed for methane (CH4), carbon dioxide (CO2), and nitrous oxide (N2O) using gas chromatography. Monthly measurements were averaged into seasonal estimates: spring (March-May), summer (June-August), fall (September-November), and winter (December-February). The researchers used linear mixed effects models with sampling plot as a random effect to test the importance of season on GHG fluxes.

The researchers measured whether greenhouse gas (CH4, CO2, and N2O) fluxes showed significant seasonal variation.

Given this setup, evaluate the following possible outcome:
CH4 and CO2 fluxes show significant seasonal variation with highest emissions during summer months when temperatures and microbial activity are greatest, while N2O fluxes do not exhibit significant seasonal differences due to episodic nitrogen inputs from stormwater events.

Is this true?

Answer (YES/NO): YES